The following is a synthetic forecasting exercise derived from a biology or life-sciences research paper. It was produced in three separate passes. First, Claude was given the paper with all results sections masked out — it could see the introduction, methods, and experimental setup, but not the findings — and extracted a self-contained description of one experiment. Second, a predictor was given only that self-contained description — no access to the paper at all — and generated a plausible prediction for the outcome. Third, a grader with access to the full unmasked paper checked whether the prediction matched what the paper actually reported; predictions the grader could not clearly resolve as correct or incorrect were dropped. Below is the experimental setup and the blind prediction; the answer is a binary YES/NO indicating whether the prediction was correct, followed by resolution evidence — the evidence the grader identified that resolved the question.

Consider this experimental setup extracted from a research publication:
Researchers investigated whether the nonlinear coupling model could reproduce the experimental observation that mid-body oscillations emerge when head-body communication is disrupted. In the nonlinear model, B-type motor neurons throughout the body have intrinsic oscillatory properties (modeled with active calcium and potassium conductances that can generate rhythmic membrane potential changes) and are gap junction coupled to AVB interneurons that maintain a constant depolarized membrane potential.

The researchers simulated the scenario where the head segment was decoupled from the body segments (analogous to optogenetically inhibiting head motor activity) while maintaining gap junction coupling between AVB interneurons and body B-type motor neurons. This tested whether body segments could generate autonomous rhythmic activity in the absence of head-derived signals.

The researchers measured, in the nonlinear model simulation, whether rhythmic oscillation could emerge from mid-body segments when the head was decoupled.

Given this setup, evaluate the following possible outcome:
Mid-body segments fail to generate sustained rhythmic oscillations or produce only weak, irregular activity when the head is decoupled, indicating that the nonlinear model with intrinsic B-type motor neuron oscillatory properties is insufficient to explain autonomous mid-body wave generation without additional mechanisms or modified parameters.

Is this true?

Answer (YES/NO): NO